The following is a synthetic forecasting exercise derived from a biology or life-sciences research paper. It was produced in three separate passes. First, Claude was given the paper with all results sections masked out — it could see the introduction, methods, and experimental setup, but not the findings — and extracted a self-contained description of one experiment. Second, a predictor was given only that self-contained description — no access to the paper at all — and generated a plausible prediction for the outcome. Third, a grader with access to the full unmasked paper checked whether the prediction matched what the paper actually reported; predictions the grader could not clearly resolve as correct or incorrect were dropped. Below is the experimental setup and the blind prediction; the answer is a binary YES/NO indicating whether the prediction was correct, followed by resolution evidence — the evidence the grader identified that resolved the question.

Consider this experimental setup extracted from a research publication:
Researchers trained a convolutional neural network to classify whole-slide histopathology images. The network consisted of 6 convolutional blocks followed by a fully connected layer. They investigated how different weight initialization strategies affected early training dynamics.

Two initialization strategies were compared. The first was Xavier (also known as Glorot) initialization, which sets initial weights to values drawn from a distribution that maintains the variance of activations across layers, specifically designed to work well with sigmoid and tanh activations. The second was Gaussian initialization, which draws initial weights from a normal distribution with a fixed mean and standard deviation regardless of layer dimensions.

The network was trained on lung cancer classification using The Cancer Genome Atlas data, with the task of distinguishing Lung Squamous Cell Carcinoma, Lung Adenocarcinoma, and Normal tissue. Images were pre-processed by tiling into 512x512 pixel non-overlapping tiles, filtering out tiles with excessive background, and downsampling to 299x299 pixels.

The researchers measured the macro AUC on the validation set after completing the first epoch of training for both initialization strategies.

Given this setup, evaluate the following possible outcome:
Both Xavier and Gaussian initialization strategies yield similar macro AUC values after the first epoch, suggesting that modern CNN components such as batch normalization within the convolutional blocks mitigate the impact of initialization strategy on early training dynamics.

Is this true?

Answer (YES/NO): NO